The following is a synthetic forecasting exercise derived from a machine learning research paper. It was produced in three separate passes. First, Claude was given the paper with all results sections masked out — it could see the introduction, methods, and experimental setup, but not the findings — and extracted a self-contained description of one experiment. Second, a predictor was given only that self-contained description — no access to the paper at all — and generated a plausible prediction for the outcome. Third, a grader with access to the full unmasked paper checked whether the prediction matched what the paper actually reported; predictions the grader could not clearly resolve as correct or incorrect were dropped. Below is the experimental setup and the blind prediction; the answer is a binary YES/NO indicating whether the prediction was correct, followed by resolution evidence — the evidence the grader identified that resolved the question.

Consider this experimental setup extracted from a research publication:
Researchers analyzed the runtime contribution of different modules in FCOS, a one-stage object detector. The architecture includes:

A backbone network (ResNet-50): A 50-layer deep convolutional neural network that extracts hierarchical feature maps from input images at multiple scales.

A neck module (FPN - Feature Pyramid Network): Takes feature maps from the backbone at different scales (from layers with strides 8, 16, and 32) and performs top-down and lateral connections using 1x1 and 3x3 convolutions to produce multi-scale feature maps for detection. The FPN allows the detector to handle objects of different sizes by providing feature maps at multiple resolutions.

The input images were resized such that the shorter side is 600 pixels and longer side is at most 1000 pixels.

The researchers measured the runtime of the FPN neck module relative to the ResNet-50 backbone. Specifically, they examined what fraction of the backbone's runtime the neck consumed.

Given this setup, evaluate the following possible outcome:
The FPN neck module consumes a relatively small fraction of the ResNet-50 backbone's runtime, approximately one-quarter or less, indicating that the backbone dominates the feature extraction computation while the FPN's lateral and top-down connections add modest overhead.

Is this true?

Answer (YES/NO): YES